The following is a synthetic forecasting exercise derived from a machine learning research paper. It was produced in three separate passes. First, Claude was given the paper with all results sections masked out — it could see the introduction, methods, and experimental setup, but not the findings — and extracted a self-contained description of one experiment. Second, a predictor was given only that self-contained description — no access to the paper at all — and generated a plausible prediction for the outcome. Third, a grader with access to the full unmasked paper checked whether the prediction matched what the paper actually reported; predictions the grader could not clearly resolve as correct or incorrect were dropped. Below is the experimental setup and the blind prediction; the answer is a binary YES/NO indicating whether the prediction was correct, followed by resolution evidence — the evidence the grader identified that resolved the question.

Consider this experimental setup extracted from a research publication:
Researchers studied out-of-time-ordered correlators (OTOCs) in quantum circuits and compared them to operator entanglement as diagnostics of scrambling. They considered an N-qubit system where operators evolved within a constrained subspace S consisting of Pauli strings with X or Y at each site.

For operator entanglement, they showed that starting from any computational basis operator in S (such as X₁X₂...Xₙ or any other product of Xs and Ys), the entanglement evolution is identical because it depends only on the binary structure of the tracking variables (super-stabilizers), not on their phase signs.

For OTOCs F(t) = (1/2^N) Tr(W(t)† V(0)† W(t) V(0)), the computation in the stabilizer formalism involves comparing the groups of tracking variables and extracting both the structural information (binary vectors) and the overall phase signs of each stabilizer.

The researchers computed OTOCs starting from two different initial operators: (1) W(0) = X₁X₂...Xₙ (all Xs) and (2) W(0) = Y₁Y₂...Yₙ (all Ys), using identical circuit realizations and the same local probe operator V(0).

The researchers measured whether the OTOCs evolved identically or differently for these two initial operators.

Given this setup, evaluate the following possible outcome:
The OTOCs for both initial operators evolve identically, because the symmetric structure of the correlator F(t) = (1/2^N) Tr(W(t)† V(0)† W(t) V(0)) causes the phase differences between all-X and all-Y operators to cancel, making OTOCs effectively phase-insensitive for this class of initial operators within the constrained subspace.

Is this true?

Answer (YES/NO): NO